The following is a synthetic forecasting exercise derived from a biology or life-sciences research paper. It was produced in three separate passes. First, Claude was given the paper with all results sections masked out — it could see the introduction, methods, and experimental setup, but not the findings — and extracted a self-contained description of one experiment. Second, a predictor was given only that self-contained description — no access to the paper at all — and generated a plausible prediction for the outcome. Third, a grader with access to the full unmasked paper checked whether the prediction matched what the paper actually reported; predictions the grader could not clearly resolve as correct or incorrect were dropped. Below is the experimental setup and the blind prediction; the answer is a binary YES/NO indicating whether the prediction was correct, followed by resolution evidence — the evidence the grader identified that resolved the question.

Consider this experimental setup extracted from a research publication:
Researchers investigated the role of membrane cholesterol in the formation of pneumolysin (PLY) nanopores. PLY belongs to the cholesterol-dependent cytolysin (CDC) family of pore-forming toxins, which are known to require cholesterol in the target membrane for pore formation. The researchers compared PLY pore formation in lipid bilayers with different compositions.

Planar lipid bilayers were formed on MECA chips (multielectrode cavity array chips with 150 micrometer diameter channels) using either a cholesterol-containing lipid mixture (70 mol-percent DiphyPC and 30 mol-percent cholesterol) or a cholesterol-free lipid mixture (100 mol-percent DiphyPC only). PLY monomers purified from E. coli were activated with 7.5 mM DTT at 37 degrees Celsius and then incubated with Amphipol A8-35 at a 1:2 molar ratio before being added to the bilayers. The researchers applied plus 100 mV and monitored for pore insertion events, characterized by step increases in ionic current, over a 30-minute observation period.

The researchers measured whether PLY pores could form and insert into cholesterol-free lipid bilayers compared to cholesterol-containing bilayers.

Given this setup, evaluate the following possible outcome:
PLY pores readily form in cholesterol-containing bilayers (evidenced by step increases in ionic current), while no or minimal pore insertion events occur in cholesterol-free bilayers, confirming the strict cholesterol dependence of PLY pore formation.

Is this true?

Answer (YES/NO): YES